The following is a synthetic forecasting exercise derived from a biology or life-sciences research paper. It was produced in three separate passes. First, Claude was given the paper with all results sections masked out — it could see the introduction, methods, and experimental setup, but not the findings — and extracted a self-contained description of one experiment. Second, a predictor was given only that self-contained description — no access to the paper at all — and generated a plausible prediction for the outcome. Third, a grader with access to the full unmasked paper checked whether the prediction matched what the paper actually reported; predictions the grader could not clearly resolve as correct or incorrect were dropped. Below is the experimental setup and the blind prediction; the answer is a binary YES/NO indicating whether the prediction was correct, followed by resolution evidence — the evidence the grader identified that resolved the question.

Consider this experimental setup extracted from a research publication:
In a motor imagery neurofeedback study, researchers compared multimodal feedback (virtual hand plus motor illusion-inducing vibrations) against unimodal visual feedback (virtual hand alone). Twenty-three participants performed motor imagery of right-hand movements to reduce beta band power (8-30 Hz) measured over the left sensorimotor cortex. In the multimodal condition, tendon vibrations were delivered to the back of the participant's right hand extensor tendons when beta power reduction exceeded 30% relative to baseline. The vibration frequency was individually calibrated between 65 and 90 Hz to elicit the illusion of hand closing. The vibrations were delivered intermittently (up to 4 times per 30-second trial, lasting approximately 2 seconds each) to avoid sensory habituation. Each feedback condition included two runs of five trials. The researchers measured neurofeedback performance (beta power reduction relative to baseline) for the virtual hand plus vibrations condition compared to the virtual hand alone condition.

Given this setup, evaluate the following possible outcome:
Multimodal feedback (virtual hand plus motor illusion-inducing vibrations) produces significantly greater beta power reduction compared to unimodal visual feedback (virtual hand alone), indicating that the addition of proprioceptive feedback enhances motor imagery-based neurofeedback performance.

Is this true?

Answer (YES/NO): NO